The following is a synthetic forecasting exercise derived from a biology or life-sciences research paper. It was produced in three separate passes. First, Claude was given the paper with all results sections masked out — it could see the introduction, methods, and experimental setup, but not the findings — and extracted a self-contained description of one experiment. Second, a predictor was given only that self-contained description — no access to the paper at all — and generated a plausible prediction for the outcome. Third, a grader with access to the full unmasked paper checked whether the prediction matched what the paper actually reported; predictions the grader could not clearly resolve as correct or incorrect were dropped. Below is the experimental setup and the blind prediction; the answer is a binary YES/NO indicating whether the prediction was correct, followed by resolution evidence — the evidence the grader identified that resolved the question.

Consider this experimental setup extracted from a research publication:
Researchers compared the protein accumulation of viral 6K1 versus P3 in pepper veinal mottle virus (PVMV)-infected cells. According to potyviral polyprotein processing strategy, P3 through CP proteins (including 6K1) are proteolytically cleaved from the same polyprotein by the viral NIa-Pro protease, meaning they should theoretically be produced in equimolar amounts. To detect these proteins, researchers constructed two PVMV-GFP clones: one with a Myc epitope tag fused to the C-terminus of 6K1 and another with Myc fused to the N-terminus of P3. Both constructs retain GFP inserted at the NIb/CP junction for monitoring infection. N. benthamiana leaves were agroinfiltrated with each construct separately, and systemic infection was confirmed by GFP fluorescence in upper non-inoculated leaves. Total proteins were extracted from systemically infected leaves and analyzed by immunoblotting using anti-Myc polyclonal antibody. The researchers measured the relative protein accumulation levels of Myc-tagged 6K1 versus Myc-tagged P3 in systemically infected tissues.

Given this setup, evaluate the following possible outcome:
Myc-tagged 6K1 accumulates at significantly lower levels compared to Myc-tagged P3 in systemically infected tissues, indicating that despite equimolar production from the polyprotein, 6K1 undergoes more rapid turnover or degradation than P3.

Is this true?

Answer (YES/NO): YES